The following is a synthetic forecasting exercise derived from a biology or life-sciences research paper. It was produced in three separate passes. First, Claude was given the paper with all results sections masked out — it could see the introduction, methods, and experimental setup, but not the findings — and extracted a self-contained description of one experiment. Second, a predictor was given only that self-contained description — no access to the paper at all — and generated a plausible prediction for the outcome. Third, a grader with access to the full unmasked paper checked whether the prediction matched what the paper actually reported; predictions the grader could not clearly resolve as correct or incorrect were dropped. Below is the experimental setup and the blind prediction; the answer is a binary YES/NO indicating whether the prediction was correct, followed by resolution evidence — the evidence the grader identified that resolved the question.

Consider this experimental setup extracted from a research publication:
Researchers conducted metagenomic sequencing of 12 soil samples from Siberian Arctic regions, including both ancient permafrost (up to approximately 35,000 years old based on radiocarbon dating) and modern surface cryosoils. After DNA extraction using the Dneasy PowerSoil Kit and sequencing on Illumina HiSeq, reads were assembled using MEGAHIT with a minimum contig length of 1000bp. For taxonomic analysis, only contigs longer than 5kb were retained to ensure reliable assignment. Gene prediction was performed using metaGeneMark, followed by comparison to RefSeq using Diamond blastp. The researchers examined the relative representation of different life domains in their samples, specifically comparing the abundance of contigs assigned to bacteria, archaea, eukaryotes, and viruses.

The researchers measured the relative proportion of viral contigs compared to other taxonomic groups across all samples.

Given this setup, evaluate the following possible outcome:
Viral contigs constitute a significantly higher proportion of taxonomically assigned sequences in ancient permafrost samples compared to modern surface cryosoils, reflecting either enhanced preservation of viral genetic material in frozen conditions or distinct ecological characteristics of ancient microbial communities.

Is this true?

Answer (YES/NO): YES